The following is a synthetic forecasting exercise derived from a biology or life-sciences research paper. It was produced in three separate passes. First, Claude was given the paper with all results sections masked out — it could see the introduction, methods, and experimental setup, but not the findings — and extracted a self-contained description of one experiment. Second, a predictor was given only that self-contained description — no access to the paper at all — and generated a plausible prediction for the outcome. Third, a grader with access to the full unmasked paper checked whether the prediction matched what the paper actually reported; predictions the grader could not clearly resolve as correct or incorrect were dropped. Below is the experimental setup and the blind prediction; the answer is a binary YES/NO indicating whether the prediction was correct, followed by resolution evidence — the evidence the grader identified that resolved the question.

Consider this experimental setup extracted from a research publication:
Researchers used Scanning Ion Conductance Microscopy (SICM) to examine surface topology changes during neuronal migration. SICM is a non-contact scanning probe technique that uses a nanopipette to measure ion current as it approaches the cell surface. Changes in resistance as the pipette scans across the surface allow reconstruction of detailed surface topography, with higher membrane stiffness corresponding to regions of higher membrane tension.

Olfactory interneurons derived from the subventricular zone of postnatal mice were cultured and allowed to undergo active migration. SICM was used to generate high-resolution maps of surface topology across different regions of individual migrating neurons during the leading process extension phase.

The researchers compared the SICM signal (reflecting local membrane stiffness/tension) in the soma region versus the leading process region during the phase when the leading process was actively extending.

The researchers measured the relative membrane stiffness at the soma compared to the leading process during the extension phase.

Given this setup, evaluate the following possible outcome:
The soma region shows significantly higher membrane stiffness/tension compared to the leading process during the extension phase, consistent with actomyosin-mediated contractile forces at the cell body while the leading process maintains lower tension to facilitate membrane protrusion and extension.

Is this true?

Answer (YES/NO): NO